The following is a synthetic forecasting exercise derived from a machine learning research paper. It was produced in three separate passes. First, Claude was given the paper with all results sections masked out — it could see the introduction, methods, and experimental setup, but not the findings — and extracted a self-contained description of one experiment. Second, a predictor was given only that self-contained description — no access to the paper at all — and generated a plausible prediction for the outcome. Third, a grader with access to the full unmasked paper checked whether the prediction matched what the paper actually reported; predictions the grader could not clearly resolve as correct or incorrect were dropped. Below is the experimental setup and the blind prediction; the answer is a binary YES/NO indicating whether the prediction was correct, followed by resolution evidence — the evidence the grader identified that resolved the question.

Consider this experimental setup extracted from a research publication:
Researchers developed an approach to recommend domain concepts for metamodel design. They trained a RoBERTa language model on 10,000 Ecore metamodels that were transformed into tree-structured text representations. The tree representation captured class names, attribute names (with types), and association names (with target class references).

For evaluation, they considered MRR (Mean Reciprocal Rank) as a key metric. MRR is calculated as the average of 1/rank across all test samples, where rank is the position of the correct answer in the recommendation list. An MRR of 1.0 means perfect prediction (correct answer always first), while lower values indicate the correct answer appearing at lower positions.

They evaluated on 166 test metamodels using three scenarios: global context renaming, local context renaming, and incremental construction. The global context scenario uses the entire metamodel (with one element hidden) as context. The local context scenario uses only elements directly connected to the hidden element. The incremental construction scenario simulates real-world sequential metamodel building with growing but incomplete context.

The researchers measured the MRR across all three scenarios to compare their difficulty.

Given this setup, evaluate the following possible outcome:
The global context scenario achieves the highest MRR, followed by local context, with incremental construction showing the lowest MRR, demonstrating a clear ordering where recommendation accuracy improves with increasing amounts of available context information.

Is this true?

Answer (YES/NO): NO